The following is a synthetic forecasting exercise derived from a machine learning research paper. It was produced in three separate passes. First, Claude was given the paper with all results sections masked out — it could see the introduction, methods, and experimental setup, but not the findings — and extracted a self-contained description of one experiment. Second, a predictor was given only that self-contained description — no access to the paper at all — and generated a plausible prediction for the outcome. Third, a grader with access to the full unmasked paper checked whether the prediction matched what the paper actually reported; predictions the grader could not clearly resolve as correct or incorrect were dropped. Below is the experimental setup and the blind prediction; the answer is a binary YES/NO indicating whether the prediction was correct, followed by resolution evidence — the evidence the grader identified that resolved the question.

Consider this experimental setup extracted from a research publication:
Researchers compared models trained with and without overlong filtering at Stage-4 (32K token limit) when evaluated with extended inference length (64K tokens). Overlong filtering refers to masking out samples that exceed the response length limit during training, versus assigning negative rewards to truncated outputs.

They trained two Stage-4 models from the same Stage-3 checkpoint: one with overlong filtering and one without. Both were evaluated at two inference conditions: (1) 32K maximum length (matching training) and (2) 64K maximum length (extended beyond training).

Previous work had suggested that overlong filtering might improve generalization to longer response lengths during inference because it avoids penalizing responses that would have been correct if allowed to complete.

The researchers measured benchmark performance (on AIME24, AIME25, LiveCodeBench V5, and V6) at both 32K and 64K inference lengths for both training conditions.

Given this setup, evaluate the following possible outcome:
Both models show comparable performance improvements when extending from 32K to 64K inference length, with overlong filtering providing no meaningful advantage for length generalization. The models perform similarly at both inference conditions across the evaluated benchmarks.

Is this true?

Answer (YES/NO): NO